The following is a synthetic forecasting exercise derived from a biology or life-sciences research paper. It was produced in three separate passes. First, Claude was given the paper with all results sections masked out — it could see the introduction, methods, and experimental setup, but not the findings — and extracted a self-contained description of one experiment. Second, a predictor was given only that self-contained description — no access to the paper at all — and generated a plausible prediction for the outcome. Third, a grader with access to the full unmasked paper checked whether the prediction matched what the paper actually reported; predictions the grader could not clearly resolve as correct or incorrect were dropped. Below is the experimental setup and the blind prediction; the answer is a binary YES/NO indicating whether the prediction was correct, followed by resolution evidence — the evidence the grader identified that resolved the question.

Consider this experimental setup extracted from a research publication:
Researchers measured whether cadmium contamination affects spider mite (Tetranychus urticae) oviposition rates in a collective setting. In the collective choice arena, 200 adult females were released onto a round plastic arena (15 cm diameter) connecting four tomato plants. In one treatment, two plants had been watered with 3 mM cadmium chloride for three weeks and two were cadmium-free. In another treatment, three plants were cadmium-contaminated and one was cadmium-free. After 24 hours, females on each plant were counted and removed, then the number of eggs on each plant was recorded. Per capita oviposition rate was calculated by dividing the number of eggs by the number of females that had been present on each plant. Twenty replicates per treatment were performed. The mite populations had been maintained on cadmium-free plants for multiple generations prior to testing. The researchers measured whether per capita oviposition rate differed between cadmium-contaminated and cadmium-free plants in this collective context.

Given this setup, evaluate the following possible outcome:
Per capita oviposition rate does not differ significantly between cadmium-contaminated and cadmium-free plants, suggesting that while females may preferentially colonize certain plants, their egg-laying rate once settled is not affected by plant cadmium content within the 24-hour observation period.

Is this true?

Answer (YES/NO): NO